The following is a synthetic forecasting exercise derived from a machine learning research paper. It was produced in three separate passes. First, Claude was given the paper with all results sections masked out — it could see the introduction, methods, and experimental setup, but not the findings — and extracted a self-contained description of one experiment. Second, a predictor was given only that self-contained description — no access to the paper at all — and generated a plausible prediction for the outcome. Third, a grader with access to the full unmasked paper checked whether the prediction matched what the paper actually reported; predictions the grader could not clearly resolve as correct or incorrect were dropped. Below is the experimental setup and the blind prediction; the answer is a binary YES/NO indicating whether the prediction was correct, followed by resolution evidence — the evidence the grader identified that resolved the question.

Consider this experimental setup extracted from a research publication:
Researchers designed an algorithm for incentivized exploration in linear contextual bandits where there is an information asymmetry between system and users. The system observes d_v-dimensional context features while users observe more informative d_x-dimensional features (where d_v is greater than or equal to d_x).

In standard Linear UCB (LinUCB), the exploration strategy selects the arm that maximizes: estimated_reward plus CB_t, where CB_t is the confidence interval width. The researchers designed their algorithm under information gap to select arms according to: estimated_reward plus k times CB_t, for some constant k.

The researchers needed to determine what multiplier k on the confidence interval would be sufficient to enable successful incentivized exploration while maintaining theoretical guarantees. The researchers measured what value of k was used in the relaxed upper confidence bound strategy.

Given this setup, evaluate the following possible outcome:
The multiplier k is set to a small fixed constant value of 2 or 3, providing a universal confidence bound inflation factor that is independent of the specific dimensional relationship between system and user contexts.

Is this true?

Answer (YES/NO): YES